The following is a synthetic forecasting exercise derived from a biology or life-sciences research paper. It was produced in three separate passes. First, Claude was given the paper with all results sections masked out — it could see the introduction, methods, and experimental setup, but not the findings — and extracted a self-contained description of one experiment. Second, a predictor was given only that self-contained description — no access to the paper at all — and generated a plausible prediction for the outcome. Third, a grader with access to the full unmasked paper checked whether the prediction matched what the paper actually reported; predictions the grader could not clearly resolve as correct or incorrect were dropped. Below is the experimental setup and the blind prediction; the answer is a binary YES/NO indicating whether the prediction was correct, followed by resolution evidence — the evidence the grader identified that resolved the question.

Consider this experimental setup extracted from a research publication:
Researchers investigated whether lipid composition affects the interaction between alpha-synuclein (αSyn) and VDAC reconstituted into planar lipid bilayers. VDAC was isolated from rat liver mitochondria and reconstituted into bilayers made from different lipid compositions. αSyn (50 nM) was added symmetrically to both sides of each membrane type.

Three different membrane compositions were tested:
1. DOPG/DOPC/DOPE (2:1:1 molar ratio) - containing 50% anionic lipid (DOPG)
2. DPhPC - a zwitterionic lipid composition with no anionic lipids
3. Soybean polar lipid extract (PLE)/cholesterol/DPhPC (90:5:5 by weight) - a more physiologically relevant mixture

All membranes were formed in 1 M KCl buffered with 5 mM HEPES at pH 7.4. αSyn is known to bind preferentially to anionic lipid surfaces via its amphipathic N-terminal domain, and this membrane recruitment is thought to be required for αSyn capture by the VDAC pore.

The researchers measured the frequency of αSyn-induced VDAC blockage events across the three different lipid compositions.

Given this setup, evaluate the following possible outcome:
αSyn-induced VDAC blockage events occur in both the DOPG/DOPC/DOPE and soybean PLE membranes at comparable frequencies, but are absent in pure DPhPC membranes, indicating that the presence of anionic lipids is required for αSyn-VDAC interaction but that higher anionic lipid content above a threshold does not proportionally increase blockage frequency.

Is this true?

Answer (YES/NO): NO